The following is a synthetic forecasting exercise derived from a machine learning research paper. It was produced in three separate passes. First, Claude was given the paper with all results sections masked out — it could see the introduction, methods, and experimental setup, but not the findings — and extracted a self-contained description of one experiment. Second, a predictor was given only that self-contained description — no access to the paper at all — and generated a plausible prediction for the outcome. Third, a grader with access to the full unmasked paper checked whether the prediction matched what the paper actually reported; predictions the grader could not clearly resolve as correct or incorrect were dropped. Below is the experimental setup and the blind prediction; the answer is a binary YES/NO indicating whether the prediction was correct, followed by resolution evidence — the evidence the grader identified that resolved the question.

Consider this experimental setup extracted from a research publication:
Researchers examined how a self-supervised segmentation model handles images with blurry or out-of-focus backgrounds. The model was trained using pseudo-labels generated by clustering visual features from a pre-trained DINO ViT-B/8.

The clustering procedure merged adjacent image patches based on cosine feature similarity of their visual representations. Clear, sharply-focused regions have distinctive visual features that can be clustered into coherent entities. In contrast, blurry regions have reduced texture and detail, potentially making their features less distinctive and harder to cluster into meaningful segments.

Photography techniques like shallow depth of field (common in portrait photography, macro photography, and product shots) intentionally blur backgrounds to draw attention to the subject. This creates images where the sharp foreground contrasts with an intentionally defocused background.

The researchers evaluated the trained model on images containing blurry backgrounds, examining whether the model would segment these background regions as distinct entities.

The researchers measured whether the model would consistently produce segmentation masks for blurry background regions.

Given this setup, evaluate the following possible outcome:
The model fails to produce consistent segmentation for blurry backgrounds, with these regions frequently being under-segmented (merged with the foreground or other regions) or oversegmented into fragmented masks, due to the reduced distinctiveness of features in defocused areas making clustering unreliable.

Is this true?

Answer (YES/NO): NO